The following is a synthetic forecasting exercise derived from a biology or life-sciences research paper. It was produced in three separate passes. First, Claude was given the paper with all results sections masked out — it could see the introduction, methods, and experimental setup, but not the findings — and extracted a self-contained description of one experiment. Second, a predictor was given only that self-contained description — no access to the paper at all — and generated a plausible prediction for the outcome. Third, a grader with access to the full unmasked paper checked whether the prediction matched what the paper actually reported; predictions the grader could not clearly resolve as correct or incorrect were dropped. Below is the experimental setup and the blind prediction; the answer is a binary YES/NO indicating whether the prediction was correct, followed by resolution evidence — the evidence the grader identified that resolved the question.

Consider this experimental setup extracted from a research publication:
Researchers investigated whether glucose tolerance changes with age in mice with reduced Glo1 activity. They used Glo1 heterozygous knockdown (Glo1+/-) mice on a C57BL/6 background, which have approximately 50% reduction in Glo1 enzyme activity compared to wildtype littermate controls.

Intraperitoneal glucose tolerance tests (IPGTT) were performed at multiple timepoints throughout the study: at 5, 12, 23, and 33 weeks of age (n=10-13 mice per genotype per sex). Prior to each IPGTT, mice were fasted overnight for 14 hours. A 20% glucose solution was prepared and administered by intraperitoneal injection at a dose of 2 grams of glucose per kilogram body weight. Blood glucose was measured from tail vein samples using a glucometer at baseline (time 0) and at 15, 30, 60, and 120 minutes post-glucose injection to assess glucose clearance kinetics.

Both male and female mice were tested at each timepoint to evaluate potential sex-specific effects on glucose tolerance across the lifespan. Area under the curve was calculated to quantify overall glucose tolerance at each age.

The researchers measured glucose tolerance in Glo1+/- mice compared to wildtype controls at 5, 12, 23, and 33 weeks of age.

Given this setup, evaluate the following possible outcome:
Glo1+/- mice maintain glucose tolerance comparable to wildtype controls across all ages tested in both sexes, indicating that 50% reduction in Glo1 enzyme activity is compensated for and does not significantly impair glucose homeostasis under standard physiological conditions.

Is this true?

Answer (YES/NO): NO